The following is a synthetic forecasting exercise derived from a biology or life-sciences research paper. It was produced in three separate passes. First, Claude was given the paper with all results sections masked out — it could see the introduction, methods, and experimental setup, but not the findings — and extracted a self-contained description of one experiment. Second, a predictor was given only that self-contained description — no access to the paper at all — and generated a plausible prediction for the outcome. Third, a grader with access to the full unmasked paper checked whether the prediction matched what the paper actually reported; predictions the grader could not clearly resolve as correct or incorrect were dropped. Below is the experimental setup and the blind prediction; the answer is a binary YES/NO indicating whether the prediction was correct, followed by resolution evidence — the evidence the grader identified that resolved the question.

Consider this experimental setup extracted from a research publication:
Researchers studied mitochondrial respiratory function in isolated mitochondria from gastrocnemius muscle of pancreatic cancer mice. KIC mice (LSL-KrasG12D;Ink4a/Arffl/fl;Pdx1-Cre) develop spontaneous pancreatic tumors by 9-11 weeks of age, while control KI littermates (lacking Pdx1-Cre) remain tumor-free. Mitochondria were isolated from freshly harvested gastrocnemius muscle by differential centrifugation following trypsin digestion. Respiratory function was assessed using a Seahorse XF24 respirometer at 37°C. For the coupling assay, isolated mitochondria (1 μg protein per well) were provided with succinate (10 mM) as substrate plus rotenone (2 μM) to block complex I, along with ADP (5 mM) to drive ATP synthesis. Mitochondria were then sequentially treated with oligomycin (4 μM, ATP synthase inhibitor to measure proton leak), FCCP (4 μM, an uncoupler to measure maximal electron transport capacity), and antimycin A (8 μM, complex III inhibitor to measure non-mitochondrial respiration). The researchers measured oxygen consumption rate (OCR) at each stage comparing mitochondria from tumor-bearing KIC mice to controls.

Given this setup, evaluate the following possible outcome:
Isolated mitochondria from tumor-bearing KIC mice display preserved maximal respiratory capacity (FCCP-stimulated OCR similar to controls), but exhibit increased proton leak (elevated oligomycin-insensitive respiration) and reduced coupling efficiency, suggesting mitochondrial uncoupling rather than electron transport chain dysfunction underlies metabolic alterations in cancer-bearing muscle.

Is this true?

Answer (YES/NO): NO